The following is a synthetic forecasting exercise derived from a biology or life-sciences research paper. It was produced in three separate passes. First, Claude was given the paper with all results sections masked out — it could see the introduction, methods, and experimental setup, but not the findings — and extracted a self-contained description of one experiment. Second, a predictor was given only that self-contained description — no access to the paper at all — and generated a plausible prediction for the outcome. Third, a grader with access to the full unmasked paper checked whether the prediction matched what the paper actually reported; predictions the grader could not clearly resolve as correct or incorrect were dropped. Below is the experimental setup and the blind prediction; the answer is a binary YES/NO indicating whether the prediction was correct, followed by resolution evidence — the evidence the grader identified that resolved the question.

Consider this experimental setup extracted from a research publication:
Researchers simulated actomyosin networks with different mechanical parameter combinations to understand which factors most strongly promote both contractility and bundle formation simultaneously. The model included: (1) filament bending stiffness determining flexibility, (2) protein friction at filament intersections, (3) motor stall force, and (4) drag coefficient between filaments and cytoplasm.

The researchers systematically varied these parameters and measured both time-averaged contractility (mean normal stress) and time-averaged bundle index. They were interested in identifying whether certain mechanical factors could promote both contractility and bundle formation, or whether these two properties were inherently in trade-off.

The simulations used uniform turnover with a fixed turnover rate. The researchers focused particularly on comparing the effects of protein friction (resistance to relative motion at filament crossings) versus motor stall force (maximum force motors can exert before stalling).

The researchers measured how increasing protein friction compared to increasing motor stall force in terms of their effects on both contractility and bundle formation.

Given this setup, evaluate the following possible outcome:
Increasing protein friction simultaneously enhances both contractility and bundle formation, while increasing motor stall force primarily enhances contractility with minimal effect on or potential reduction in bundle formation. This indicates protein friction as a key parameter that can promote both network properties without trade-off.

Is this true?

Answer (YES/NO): NO